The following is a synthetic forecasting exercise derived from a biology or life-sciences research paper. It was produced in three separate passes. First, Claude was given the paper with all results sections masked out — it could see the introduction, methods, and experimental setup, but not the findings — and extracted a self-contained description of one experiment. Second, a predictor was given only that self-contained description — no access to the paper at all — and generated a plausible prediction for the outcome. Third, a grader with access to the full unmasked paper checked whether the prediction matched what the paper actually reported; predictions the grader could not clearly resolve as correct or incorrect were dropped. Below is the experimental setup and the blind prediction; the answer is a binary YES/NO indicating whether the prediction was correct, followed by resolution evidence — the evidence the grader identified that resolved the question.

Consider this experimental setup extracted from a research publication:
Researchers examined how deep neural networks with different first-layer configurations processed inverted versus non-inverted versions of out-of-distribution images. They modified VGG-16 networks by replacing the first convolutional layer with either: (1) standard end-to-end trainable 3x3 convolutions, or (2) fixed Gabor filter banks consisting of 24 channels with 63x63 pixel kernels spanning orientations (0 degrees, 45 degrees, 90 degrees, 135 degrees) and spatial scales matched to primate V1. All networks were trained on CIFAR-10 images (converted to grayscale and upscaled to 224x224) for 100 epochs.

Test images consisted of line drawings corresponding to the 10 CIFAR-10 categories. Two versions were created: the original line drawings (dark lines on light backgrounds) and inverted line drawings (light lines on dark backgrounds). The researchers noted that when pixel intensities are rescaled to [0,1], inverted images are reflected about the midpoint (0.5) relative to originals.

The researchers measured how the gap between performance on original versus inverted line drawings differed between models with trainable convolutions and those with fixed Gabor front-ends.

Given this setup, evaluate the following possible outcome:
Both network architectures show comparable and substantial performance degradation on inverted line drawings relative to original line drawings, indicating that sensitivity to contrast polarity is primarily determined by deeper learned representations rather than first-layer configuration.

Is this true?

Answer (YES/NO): NO